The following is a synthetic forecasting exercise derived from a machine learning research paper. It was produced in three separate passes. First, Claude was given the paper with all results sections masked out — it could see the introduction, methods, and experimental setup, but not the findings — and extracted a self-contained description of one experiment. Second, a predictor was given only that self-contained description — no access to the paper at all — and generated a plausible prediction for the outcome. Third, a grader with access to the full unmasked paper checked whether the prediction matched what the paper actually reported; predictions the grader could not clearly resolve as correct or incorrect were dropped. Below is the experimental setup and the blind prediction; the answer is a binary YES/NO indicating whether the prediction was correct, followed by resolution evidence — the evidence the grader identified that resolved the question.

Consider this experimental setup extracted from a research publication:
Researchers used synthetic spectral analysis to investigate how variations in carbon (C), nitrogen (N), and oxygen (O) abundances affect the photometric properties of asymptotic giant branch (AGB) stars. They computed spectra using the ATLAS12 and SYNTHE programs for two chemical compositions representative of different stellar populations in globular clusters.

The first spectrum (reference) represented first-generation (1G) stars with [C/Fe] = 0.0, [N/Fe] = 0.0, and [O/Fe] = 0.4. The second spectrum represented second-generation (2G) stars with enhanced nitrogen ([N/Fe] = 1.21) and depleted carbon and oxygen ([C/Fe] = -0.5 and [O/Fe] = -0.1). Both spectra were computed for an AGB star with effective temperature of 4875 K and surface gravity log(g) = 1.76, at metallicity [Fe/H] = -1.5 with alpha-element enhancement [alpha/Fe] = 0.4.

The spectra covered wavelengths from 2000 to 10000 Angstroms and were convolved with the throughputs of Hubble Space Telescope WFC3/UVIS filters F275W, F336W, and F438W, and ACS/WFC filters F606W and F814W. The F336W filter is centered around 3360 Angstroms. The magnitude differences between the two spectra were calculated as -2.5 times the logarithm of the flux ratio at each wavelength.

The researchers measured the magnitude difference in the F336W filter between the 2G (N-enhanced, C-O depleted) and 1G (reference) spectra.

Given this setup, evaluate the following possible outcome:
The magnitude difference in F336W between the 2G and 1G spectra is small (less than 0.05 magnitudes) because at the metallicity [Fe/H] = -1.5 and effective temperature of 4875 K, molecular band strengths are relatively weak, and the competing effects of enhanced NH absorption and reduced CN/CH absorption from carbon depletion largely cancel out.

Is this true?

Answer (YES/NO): NO